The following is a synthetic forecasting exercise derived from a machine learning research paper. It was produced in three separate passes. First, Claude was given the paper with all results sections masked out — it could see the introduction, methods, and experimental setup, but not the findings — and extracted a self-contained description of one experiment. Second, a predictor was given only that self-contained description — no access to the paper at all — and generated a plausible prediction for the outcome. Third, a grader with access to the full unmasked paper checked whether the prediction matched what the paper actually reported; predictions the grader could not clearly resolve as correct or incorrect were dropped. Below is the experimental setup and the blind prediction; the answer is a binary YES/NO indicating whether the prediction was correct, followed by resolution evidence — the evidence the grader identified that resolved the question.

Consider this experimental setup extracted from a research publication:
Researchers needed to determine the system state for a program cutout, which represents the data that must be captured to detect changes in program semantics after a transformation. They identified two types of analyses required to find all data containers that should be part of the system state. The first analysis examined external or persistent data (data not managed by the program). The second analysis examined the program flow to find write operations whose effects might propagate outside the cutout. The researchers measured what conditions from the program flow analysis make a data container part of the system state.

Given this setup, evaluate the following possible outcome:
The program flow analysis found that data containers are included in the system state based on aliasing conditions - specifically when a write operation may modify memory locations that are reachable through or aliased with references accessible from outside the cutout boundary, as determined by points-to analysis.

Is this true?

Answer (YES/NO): NO